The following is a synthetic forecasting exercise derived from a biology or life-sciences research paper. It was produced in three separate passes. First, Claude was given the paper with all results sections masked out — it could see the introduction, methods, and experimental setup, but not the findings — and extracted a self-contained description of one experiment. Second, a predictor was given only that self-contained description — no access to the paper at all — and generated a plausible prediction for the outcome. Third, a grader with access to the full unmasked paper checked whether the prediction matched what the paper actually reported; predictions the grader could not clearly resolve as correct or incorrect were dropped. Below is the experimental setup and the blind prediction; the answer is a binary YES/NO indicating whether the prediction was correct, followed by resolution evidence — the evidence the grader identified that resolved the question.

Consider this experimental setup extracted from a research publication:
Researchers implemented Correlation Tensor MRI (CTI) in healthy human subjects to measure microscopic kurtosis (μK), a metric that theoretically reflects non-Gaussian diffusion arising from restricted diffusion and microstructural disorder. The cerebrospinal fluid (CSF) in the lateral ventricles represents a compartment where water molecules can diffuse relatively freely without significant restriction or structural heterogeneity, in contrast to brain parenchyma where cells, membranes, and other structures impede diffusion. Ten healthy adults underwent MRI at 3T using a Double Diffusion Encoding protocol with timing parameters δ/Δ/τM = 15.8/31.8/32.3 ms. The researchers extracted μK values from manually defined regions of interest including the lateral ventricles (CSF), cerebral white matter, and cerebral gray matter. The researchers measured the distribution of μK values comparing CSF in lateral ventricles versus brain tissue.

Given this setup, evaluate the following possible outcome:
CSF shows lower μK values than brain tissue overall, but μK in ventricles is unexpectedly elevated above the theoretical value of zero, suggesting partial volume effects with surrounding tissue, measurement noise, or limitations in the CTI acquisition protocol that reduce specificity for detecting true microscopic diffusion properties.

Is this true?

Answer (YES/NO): NO